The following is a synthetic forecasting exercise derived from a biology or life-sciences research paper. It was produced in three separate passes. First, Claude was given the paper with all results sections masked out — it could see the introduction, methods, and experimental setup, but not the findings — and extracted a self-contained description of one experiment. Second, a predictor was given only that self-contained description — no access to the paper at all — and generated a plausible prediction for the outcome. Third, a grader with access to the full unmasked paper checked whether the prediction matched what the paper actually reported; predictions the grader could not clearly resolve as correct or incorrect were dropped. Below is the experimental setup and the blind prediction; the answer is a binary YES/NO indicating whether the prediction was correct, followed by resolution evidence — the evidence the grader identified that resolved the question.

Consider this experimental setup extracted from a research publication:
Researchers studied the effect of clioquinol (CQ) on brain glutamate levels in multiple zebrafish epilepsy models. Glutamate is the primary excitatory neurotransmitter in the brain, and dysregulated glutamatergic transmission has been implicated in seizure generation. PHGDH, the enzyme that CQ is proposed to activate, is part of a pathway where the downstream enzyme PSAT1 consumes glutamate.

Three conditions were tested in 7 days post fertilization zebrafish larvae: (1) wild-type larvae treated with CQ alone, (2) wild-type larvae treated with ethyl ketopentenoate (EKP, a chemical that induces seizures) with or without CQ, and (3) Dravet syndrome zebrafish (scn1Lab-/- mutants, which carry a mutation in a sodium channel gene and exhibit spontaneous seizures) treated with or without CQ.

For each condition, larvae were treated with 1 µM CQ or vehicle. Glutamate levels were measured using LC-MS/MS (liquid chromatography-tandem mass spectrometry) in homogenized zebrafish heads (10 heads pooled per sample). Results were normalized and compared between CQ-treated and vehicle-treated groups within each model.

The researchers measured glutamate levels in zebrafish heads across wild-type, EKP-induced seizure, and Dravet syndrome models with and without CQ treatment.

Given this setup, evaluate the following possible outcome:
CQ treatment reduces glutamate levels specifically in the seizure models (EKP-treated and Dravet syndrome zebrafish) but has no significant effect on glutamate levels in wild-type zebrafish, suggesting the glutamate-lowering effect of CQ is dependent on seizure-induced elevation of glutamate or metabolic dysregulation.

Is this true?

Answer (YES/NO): NO